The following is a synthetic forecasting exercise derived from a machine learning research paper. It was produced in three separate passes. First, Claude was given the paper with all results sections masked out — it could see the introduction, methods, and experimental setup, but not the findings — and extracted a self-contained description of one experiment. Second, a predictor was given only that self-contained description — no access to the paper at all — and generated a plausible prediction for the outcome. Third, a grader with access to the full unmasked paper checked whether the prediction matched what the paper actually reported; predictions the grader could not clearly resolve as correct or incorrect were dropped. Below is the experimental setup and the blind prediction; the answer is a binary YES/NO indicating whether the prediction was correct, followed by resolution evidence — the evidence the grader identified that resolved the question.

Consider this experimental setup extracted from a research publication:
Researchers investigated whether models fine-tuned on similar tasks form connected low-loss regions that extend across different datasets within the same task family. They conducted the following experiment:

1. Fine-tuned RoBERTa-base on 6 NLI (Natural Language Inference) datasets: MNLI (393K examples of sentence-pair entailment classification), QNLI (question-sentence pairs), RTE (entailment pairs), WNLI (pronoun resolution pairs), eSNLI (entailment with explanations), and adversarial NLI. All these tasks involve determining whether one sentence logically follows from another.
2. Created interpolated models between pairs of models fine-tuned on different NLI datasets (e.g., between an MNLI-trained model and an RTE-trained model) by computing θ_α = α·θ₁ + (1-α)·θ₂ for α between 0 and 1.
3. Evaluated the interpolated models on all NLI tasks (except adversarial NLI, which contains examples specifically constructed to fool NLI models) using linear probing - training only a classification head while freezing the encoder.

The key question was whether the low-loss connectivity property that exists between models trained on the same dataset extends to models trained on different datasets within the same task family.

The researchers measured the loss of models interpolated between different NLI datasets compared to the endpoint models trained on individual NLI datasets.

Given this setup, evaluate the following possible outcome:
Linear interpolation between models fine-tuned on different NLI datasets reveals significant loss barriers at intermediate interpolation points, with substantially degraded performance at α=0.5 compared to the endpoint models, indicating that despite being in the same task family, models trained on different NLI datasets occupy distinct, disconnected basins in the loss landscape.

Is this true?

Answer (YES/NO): NO